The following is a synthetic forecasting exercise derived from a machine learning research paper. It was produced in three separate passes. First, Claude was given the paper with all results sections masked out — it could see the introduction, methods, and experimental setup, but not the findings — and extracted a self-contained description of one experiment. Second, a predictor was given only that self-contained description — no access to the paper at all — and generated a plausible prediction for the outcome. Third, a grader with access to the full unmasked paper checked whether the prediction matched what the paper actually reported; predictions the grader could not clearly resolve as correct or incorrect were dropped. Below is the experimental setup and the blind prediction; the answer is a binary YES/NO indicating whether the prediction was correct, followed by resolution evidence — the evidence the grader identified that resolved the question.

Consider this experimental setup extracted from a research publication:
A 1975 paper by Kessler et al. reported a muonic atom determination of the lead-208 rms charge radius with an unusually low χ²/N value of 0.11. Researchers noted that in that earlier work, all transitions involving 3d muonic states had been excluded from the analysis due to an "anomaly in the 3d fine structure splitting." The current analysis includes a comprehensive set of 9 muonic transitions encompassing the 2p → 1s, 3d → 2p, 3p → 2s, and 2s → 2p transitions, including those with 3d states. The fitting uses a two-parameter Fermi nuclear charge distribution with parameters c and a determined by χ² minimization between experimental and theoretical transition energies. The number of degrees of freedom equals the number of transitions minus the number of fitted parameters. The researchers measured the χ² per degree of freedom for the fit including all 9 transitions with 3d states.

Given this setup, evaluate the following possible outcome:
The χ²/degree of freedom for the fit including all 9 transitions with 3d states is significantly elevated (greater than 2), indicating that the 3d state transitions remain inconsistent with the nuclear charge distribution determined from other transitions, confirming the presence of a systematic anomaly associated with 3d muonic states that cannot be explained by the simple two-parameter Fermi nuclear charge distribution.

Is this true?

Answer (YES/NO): NO